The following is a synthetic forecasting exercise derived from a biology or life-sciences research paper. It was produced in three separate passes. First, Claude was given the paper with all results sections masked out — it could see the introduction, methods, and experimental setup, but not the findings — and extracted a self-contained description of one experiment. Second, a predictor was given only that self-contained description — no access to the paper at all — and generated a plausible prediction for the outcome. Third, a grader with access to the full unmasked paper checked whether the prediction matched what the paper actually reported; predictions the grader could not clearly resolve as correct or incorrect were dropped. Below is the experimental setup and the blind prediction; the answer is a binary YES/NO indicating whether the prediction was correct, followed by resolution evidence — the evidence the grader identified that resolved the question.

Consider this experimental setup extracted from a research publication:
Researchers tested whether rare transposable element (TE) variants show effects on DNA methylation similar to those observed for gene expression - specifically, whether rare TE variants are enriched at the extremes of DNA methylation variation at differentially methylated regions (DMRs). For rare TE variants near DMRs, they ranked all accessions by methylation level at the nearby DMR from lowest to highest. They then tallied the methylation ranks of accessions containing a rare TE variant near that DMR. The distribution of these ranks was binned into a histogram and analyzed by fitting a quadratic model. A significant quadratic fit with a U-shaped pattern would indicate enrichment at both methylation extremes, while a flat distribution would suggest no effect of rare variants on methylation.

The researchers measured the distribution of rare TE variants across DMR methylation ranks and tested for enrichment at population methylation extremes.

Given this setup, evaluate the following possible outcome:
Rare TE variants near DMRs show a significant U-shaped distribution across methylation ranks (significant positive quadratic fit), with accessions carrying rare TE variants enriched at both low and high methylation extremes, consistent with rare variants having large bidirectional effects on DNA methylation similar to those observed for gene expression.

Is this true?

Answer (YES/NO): NO